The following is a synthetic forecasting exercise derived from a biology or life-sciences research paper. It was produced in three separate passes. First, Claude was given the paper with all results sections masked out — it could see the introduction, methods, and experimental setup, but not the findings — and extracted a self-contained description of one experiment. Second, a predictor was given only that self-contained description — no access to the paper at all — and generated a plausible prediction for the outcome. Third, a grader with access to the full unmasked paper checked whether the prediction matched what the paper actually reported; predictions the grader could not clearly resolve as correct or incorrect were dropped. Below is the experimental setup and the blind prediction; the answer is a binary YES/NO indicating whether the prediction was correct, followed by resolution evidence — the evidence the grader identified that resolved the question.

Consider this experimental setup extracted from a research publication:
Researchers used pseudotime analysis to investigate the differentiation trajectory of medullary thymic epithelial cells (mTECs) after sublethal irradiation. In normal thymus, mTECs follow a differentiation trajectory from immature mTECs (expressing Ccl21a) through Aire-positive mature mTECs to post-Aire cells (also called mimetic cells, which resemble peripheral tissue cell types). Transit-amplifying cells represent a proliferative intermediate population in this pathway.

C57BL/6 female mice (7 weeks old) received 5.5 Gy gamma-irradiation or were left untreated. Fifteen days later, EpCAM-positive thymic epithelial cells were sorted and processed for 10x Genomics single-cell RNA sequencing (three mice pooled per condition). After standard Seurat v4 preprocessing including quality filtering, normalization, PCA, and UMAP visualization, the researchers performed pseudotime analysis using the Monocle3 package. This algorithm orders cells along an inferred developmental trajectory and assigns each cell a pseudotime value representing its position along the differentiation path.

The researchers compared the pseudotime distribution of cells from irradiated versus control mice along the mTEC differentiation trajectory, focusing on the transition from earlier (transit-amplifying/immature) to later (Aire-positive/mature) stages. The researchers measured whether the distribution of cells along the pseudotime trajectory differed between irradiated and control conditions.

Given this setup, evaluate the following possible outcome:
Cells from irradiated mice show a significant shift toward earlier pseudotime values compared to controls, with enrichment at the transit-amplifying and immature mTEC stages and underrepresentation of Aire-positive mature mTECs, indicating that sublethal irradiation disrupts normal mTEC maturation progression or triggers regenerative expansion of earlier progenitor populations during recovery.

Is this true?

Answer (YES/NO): YES